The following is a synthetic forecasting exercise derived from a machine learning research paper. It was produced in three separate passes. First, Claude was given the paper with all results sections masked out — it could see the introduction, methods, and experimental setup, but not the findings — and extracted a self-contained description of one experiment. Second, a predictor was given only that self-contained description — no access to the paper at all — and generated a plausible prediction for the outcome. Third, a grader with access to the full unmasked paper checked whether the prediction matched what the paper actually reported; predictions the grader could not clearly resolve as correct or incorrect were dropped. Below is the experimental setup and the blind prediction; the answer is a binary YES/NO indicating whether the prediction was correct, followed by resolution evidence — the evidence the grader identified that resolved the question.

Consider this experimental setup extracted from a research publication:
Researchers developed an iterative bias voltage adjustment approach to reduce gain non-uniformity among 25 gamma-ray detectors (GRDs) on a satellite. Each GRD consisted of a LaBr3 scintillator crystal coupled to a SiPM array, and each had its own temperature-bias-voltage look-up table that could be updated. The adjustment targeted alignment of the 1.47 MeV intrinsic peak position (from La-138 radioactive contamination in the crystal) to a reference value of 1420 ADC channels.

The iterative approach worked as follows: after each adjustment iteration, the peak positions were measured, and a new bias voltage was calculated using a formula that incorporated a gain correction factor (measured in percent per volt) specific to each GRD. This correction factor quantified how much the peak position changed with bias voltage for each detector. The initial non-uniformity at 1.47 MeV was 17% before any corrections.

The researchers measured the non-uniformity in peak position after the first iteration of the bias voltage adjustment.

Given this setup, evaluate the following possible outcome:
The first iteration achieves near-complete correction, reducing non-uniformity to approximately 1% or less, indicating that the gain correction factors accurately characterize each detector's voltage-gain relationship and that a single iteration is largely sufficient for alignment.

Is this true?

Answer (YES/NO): NO